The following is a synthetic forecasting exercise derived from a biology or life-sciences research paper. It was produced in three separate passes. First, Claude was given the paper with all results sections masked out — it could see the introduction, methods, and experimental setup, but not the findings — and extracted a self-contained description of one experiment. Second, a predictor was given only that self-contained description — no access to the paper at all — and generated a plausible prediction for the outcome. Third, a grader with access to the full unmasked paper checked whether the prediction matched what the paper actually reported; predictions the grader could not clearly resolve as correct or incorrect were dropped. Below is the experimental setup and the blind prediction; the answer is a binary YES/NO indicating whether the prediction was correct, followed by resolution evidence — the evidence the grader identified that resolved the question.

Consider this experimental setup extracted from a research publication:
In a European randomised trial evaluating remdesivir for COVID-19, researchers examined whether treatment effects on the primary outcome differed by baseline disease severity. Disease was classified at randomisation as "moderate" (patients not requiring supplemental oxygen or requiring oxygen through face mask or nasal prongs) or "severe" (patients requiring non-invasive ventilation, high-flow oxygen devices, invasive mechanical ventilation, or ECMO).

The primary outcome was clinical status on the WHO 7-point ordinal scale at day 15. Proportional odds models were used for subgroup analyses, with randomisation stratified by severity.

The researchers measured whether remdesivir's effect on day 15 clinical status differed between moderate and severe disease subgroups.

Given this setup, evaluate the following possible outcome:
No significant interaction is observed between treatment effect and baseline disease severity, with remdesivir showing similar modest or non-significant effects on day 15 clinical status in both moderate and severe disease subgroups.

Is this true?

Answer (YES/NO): YES